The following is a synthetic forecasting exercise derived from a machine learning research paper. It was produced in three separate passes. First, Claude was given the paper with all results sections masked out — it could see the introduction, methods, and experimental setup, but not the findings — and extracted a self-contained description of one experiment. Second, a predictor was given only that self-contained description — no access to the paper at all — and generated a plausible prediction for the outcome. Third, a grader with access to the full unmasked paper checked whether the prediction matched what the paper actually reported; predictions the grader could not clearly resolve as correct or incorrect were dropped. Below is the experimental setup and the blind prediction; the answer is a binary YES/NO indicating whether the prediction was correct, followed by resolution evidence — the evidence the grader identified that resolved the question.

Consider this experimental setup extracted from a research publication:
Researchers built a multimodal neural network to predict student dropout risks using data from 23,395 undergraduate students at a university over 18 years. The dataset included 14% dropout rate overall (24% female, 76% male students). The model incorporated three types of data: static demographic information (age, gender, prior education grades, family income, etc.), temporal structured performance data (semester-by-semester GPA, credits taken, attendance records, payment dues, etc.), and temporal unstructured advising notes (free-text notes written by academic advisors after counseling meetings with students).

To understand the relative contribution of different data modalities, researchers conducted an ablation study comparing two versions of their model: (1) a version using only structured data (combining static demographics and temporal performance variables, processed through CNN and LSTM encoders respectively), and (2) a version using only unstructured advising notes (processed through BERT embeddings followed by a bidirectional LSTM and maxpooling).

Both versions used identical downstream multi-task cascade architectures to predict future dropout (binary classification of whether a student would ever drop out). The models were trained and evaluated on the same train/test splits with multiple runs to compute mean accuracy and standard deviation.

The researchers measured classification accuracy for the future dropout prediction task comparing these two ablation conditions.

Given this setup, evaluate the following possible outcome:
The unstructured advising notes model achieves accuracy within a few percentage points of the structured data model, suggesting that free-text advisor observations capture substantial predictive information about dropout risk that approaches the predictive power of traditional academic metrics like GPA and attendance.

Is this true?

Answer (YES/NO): NO